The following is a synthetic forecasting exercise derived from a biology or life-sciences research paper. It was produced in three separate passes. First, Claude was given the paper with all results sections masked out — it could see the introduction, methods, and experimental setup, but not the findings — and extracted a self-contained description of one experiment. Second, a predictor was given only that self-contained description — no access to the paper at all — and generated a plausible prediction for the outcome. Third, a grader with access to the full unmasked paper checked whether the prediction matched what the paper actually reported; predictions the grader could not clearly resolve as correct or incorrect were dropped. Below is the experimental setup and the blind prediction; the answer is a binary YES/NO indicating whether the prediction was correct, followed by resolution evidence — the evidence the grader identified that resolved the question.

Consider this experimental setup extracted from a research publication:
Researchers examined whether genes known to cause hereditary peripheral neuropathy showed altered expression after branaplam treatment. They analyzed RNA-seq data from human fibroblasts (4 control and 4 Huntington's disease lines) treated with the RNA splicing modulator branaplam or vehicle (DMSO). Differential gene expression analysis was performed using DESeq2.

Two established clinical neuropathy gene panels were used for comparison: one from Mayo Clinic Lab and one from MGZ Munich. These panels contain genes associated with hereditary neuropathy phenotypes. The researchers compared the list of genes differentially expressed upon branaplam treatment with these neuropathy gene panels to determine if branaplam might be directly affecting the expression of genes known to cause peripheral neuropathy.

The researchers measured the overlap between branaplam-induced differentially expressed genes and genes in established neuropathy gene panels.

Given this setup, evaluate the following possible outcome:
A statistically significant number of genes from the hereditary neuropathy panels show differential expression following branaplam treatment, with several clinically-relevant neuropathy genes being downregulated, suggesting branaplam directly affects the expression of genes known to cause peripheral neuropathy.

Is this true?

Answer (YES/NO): NO